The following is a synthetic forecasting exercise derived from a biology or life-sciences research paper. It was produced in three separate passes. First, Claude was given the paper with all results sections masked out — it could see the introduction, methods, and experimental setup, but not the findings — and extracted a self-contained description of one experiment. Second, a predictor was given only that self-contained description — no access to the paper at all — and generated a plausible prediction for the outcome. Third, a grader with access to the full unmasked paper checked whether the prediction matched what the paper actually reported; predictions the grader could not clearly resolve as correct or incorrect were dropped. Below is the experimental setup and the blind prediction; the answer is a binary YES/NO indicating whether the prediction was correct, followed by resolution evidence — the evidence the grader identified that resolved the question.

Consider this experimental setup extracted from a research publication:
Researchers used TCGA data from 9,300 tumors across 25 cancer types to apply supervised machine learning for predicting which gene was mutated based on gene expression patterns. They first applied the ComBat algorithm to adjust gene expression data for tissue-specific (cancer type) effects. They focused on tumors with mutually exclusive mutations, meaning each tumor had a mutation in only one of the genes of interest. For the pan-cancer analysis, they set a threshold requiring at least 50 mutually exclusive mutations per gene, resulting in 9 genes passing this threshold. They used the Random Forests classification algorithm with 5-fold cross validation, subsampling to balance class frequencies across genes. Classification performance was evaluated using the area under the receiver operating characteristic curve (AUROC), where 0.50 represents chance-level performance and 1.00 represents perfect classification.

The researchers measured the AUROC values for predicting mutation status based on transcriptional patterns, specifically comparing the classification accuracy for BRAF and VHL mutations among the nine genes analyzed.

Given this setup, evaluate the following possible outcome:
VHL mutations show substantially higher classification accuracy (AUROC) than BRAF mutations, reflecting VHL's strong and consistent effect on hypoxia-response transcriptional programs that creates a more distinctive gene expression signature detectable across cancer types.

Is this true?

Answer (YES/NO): NO